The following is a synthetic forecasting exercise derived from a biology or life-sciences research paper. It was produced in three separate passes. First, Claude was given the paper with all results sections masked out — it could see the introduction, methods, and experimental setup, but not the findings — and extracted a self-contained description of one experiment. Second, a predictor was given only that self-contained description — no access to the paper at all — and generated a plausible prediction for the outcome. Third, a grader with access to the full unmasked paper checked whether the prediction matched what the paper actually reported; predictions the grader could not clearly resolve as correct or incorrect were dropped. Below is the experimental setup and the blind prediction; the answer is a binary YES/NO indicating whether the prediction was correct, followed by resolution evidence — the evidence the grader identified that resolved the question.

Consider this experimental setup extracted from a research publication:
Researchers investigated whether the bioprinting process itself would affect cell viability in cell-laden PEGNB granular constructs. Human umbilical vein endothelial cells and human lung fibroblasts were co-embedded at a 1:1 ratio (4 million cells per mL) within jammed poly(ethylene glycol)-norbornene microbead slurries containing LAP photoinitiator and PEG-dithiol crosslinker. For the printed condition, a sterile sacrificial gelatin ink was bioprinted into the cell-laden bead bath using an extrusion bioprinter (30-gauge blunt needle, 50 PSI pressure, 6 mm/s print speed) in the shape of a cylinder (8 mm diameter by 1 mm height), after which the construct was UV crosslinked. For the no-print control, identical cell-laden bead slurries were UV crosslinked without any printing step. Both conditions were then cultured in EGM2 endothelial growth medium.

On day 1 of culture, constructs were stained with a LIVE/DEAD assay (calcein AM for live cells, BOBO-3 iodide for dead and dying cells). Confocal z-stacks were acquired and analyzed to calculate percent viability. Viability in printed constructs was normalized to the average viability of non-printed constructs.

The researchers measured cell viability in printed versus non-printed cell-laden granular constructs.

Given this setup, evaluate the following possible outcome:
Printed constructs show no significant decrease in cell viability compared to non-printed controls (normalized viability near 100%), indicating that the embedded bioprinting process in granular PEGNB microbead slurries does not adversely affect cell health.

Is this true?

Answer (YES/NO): YES